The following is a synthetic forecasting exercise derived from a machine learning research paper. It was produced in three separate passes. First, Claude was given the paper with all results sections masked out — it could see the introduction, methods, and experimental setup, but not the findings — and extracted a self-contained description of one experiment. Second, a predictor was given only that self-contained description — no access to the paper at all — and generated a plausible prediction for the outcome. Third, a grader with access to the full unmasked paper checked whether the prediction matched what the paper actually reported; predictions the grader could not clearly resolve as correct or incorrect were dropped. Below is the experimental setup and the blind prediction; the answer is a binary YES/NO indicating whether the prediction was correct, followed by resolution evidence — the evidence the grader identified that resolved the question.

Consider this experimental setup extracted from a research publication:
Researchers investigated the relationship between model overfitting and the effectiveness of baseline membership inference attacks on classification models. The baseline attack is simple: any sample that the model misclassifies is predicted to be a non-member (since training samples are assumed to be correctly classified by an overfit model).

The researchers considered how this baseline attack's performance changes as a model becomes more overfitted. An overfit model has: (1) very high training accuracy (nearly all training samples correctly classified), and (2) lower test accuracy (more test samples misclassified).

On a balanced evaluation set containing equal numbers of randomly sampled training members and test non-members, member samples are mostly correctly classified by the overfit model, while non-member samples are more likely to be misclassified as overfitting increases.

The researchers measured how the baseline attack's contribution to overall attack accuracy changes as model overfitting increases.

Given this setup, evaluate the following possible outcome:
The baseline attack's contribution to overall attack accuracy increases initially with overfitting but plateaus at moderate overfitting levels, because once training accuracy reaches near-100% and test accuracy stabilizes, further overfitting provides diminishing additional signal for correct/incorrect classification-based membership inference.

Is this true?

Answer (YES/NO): NO